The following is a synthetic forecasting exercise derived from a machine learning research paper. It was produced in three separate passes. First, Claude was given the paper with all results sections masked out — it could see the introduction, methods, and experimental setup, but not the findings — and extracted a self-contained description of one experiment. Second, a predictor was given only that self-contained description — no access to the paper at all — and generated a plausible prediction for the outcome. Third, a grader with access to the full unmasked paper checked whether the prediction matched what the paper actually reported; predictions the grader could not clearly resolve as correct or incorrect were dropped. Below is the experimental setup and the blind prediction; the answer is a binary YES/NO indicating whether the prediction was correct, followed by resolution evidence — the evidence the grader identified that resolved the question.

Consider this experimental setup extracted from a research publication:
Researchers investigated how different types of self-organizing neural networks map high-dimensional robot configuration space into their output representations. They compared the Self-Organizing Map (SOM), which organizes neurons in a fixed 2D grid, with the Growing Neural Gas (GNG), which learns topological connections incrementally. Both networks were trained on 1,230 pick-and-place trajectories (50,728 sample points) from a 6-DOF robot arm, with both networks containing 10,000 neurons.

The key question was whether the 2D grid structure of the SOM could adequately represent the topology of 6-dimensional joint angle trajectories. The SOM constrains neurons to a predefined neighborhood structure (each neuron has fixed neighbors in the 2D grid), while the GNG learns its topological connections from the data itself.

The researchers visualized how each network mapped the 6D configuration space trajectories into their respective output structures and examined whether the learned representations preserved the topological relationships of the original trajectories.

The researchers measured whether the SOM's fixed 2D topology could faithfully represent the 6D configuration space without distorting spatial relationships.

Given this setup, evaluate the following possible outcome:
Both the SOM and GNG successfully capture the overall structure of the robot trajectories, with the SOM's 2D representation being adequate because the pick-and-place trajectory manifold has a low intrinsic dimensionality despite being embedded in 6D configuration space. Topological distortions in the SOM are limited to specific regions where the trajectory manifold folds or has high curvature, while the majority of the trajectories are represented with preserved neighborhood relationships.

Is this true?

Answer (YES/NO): NO